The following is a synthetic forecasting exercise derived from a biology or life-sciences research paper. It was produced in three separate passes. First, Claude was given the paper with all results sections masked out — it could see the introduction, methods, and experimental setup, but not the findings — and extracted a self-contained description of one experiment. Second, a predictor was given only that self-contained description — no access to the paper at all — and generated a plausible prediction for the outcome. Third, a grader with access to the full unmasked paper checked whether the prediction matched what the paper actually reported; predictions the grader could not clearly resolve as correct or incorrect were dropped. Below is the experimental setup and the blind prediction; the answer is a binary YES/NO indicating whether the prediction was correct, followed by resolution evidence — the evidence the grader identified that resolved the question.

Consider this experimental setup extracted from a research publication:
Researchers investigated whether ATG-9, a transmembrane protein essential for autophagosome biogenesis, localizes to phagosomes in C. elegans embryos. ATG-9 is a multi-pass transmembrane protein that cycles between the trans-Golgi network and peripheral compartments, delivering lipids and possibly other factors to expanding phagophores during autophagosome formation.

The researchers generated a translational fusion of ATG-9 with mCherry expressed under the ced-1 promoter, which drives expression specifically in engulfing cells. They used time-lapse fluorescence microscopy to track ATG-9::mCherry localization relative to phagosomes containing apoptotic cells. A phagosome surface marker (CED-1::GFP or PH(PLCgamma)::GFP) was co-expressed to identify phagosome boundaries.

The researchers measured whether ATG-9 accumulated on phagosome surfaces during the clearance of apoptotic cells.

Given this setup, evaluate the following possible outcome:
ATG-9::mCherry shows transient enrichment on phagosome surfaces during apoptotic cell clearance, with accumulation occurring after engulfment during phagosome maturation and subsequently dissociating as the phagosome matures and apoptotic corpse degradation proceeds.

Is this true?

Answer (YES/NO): NO